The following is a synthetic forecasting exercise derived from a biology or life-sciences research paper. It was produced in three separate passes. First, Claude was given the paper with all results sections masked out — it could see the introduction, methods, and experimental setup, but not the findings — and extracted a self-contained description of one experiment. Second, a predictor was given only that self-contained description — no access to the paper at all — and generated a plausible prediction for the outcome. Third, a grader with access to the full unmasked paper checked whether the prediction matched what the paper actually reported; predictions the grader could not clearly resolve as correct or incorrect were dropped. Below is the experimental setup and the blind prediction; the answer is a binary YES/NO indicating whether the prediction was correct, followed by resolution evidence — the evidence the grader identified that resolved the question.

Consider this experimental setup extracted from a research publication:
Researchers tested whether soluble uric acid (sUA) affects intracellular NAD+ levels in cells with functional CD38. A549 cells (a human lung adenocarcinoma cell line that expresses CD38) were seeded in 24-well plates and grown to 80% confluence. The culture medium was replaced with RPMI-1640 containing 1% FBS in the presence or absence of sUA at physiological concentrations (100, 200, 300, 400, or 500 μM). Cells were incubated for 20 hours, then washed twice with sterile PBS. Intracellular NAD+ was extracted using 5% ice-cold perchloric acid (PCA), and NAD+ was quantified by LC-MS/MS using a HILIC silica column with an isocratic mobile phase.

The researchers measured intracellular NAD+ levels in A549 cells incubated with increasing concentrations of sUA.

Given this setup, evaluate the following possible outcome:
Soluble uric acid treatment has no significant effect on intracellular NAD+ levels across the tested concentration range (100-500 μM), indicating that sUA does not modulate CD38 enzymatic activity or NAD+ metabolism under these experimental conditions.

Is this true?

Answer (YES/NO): NO